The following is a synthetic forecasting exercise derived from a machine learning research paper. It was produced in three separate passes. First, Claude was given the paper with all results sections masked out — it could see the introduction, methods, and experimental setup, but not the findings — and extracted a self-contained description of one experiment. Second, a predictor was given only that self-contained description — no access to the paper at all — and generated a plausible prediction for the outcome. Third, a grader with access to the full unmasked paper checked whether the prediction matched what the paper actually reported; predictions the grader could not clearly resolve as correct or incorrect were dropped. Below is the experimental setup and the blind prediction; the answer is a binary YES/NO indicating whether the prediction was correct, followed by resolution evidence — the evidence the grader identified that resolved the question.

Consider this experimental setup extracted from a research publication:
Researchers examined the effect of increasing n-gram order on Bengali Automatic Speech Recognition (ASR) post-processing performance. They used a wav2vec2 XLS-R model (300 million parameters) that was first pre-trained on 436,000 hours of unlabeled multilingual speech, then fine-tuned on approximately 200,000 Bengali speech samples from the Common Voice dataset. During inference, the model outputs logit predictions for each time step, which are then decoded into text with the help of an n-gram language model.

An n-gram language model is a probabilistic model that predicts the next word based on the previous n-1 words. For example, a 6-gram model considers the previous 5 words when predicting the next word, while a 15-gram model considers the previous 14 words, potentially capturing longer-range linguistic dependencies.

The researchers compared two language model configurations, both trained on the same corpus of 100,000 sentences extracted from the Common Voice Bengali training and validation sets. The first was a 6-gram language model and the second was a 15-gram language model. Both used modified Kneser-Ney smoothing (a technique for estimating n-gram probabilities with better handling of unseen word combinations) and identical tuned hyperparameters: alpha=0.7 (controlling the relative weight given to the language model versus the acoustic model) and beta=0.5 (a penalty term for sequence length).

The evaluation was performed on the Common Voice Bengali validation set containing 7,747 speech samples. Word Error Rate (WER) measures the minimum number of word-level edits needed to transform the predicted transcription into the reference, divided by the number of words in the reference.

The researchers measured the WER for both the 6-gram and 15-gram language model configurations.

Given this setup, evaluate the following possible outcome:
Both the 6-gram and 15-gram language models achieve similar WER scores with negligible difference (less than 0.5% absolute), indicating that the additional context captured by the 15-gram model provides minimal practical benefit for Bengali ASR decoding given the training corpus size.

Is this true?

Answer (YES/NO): YES